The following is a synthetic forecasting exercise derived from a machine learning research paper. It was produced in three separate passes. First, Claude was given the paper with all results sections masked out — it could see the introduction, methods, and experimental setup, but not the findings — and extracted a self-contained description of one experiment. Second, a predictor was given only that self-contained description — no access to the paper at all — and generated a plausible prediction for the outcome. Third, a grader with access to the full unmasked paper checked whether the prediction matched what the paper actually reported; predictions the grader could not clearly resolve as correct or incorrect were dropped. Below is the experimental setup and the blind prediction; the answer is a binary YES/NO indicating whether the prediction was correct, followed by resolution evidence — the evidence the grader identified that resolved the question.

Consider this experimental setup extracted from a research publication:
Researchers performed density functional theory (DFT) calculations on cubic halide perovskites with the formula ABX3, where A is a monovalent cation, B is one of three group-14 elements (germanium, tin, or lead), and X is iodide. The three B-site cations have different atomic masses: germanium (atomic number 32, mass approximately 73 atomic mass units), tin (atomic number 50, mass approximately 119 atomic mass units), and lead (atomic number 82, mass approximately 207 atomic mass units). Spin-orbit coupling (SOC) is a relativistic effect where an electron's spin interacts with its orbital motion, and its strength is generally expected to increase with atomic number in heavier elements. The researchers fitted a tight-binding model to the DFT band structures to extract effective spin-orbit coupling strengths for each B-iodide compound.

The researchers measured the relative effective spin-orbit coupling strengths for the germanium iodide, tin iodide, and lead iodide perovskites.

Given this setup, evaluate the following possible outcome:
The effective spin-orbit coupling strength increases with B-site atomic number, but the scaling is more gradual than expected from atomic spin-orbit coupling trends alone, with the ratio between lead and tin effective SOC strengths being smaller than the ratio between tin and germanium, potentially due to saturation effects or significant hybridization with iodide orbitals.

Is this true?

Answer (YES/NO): NO